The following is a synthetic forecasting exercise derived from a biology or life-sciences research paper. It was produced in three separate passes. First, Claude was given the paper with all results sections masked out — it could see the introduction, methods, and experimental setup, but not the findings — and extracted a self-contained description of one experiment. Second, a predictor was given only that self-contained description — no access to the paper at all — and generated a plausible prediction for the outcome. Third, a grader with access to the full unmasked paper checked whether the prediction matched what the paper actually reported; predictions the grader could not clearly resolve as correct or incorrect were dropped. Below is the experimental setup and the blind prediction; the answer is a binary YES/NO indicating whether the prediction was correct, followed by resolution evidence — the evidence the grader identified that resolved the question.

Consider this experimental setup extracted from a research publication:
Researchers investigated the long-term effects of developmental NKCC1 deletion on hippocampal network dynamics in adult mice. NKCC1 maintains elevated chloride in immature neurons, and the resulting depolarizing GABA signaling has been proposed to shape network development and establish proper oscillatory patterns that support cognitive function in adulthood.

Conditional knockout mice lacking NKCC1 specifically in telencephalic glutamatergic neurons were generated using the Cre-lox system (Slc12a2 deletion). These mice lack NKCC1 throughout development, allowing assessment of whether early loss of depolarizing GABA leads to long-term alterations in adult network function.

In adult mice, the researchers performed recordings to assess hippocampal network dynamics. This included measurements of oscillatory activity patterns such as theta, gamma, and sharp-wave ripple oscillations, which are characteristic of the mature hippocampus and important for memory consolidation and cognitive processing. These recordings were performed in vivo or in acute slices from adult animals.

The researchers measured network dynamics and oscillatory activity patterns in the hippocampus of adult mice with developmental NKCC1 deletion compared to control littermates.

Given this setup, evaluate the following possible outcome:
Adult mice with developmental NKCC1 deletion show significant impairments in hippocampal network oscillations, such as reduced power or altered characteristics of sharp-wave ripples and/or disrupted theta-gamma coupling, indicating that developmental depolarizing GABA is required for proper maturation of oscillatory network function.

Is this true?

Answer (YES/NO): NO